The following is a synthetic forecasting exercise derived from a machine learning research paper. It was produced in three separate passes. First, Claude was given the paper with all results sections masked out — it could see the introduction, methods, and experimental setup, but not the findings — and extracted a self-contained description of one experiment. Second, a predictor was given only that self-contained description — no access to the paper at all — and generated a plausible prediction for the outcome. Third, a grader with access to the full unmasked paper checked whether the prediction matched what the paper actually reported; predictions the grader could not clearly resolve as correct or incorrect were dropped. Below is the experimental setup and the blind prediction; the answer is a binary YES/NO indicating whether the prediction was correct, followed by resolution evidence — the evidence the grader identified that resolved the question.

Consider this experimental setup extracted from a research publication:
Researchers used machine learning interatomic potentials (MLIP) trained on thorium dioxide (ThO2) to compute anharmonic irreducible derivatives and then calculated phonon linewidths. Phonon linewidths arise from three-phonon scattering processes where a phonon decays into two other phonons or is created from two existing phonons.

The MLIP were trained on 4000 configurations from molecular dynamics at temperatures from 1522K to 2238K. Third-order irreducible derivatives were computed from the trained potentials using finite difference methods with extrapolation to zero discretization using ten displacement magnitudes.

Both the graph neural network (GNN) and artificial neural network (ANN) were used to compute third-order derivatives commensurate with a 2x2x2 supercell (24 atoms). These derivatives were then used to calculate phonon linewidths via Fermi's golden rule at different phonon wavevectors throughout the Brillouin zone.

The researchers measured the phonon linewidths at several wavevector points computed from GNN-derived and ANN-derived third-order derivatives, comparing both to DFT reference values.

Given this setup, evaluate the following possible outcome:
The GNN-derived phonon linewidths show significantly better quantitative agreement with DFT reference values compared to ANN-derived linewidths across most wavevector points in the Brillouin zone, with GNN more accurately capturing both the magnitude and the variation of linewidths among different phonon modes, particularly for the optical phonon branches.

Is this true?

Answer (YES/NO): YES